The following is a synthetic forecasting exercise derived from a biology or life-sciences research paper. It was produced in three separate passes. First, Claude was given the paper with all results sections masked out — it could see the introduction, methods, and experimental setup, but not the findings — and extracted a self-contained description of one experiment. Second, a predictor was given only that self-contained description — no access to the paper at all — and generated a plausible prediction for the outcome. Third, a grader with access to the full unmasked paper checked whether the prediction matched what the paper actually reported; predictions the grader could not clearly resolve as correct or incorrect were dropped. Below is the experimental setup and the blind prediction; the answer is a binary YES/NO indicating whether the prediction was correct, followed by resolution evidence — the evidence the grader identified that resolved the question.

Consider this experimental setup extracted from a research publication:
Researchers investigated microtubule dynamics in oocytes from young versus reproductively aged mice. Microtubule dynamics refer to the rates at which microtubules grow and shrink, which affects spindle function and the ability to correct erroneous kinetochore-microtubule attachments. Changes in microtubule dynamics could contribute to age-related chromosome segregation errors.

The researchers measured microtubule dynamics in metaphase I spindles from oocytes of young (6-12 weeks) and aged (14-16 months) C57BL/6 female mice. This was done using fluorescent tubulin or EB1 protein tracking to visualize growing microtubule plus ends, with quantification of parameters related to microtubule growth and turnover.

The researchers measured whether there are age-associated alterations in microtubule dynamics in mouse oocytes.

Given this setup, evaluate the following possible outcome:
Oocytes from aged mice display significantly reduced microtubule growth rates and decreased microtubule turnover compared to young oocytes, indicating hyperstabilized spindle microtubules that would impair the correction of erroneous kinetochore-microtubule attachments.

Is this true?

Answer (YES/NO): NO